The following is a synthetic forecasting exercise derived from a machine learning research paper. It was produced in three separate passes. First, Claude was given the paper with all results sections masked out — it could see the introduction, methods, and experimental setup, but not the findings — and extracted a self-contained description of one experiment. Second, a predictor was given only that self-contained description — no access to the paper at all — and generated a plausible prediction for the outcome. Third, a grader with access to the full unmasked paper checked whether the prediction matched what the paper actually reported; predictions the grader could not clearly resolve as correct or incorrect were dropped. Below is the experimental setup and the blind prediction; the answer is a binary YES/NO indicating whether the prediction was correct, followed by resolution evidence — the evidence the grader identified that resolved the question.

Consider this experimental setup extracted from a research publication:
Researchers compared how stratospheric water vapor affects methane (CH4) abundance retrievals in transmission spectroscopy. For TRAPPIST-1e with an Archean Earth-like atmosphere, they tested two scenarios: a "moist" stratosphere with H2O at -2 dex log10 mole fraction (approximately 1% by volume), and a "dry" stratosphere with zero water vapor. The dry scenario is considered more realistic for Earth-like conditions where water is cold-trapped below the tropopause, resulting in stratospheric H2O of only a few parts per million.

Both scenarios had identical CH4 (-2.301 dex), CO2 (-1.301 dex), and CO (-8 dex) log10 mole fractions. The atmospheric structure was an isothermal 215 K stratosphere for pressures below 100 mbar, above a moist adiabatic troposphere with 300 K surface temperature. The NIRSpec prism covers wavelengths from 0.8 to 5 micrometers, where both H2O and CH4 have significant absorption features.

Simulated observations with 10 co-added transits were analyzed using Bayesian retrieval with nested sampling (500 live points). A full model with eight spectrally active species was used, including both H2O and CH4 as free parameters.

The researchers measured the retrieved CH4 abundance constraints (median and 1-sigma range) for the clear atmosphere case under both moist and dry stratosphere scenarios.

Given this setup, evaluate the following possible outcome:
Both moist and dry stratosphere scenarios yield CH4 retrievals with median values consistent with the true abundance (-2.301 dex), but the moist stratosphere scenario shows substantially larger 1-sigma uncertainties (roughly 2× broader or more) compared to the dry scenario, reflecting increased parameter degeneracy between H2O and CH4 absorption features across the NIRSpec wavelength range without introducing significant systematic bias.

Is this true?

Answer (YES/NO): NO